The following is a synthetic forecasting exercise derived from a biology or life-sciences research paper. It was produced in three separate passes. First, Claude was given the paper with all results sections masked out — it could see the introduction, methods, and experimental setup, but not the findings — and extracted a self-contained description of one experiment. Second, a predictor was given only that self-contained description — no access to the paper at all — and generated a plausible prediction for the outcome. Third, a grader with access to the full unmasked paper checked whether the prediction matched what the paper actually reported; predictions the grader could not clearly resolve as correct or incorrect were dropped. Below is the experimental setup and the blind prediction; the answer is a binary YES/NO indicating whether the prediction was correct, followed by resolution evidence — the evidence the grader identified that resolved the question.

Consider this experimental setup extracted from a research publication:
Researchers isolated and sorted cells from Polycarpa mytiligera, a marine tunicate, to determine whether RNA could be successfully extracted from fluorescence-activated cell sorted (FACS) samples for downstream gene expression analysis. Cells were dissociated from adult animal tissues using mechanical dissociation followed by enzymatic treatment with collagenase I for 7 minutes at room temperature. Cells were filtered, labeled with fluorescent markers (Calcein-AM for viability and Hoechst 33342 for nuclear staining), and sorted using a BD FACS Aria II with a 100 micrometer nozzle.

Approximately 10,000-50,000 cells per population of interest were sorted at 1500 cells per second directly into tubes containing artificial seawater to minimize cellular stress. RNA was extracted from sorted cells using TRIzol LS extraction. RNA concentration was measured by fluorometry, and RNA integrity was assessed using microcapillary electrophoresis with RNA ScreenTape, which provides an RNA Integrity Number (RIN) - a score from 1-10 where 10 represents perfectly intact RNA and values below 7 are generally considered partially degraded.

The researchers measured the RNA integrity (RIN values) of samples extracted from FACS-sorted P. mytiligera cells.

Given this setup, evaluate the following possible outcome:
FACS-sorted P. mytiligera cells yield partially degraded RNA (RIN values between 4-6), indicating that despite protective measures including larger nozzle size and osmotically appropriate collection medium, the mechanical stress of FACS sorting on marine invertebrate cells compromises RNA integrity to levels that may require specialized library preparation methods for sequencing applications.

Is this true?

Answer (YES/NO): NO